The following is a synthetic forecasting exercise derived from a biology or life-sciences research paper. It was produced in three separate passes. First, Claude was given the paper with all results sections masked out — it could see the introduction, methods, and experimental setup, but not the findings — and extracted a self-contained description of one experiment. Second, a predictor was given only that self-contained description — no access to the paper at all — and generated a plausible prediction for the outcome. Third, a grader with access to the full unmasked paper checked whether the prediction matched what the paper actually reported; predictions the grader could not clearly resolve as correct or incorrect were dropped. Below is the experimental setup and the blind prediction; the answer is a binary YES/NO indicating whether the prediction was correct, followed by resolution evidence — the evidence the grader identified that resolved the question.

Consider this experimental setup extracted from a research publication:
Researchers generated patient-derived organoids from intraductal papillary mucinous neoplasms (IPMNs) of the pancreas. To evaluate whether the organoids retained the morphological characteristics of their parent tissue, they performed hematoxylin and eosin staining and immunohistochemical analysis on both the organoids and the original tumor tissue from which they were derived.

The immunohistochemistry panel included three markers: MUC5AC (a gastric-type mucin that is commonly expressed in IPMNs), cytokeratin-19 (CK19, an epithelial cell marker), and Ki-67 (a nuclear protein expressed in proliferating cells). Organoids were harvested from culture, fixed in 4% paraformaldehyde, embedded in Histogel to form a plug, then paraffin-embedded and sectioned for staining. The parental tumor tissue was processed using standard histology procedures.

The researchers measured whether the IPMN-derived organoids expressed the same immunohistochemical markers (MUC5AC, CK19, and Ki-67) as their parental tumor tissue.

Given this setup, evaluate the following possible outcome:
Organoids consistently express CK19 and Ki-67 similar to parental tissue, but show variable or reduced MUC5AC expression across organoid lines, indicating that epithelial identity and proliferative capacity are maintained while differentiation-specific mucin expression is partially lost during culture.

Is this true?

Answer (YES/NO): NO